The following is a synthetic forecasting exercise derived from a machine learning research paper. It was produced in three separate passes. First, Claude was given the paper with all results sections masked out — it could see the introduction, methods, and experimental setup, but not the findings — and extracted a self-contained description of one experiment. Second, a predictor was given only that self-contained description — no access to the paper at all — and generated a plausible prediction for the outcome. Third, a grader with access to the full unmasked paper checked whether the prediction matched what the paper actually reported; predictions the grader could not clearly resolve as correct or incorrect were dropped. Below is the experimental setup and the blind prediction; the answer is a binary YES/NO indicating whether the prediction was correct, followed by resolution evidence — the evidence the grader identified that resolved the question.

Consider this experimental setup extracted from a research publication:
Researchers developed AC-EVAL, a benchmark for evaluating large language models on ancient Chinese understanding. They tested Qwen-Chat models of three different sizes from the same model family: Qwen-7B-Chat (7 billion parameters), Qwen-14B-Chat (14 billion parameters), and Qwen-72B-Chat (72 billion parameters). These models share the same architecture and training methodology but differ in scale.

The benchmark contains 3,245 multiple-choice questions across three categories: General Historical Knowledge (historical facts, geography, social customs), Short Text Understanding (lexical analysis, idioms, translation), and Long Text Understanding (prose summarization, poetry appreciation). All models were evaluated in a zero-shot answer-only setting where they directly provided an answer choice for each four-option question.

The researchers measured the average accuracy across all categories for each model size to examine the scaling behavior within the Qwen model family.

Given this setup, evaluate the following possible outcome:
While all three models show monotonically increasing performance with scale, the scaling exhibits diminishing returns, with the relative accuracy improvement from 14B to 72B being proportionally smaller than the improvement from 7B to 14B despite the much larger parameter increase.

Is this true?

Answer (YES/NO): YES